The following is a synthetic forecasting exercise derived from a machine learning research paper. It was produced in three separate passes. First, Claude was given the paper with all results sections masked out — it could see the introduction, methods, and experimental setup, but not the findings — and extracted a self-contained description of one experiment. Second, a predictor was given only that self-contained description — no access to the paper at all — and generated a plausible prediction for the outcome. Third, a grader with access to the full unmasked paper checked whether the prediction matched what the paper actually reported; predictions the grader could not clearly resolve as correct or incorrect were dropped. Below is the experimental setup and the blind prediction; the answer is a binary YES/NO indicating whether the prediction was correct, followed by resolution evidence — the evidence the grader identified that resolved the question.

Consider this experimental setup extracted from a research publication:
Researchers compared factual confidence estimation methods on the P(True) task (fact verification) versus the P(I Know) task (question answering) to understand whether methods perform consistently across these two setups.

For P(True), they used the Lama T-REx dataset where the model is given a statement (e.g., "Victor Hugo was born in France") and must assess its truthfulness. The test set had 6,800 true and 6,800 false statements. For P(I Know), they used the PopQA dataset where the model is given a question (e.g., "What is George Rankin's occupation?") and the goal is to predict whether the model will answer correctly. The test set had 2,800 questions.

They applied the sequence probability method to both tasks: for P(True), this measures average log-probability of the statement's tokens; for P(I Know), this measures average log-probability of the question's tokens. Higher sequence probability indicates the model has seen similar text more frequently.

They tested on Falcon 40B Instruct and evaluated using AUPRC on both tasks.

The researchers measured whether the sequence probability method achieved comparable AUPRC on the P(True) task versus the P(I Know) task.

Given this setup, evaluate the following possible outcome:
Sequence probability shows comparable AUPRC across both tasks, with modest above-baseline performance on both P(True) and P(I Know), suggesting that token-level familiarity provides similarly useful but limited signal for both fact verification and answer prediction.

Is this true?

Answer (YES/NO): NO